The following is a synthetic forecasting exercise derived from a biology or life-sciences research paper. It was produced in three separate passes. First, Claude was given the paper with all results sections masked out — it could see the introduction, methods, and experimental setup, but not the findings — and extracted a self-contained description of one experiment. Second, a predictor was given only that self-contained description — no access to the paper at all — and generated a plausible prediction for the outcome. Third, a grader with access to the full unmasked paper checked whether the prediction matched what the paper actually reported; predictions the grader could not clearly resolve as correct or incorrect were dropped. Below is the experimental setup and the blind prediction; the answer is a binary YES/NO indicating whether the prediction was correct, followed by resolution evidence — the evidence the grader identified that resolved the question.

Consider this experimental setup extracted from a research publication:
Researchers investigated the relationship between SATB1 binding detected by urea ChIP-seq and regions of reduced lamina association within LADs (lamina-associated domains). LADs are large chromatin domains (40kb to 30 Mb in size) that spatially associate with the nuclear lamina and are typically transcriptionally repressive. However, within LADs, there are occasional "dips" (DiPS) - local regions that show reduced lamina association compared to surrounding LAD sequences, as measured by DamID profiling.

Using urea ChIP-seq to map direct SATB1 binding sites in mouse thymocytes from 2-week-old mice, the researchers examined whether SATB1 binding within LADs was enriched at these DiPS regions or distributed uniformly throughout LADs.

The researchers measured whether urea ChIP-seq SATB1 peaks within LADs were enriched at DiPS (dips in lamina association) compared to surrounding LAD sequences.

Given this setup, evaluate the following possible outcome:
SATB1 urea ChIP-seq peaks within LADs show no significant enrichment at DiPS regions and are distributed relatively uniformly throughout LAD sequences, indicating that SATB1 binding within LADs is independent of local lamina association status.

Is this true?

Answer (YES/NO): NO